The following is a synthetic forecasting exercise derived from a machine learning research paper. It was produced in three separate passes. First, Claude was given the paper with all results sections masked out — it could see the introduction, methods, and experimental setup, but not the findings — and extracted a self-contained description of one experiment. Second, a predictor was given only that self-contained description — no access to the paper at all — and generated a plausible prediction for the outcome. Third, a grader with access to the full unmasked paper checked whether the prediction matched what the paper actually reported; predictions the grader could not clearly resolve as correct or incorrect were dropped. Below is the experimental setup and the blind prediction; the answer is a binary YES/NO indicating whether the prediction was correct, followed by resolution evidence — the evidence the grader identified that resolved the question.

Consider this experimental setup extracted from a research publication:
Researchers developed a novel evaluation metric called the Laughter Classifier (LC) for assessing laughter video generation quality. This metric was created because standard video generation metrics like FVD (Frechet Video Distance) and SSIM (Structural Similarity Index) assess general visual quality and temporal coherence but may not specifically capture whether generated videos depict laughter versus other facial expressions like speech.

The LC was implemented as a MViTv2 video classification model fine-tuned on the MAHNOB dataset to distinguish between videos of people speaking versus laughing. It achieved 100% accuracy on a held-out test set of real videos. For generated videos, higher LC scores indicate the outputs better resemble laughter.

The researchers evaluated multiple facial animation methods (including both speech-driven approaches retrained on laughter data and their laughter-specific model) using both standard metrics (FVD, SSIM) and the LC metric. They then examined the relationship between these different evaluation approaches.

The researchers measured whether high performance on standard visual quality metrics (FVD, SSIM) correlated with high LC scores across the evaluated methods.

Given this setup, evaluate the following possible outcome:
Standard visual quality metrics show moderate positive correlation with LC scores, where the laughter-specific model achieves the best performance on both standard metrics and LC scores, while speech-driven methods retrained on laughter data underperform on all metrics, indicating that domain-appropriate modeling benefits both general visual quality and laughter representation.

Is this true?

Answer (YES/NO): NO